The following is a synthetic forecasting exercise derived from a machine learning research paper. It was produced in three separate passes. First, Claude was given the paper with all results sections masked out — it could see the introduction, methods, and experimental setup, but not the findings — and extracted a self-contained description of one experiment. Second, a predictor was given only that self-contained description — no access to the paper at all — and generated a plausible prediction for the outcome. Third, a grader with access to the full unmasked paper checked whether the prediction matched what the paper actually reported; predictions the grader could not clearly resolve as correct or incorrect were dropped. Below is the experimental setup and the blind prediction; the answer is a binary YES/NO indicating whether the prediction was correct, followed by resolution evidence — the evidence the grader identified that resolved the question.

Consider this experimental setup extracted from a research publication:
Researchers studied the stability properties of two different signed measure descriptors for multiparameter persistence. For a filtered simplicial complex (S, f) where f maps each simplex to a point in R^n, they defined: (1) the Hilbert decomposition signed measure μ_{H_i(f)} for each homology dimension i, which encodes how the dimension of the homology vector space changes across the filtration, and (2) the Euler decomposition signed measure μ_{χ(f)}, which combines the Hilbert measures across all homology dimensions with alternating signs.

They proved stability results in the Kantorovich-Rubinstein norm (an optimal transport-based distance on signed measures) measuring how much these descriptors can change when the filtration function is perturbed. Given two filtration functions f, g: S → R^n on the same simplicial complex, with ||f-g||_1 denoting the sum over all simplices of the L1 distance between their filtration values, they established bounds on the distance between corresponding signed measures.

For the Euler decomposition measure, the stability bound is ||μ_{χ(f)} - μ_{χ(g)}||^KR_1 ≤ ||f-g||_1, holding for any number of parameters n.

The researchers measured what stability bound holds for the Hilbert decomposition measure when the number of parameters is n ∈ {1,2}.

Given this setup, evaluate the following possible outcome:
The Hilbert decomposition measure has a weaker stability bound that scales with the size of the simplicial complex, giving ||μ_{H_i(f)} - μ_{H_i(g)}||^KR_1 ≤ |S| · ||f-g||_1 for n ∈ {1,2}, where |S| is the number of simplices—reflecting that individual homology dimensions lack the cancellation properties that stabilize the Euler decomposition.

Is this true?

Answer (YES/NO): NO